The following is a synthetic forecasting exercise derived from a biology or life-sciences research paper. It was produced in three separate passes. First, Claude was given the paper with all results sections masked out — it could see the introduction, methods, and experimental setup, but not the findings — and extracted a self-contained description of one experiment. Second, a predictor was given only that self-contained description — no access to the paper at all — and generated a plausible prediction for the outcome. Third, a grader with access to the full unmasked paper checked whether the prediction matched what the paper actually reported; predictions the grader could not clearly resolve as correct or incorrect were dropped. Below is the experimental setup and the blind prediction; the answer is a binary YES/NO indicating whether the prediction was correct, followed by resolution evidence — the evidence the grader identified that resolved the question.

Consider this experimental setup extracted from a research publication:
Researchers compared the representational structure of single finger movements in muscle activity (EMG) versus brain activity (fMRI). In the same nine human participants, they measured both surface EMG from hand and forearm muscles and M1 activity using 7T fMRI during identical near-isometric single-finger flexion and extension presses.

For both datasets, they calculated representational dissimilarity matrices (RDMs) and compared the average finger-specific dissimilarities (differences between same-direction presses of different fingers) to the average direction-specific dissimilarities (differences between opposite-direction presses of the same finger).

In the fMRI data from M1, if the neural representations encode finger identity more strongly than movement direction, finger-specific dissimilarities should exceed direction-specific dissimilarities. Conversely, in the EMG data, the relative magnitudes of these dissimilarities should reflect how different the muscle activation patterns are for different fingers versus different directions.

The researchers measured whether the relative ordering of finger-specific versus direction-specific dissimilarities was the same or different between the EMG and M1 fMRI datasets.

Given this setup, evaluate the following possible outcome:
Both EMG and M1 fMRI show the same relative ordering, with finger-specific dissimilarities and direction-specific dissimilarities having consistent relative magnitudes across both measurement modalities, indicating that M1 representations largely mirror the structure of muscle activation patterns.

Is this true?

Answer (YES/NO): NO